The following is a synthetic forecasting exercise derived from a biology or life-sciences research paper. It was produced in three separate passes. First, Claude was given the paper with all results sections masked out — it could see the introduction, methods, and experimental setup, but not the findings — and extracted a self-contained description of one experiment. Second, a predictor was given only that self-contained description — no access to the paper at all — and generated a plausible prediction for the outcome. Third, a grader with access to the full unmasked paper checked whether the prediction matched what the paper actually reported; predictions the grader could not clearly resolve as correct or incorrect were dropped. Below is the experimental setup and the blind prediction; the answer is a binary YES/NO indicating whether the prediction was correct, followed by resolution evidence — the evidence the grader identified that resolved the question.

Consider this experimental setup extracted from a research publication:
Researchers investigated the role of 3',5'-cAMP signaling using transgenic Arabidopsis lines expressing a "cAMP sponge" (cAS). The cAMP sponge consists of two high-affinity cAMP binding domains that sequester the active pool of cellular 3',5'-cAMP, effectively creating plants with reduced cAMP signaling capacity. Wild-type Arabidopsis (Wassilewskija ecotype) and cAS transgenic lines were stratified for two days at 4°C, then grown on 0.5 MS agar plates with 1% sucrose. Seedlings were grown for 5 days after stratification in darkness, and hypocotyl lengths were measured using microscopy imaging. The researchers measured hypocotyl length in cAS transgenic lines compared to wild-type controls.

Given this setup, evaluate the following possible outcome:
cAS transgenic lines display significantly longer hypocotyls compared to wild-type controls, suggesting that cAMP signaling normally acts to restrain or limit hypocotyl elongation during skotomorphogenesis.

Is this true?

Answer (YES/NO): NO